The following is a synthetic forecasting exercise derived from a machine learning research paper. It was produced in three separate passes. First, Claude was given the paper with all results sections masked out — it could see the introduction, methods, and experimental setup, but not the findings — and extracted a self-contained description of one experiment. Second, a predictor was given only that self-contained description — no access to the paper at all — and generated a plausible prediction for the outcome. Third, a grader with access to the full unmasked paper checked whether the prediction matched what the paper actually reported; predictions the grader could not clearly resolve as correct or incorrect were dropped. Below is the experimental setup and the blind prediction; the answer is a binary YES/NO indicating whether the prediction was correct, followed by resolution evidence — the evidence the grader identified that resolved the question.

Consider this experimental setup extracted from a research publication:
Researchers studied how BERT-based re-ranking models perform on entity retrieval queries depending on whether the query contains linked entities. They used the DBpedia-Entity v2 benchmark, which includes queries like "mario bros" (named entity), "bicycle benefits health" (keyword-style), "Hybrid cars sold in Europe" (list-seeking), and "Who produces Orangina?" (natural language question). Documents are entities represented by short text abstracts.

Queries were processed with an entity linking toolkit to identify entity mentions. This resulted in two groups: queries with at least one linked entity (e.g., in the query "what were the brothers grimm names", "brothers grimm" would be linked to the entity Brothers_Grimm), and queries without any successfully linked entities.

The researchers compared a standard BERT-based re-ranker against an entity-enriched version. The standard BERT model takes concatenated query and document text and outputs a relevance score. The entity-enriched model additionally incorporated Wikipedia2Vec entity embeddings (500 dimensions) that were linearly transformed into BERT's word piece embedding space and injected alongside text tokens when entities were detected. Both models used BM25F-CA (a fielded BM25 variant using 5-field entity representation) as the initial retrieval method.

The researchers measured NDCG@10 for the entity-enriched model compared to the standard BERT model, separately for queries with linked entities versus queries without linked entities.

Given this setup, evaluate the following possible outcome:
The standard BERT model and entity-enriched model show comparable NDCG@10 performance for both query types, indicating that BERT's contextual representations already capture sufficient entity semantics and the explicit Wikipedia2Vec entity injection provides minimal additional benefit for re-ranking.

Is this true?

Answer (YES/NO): NO